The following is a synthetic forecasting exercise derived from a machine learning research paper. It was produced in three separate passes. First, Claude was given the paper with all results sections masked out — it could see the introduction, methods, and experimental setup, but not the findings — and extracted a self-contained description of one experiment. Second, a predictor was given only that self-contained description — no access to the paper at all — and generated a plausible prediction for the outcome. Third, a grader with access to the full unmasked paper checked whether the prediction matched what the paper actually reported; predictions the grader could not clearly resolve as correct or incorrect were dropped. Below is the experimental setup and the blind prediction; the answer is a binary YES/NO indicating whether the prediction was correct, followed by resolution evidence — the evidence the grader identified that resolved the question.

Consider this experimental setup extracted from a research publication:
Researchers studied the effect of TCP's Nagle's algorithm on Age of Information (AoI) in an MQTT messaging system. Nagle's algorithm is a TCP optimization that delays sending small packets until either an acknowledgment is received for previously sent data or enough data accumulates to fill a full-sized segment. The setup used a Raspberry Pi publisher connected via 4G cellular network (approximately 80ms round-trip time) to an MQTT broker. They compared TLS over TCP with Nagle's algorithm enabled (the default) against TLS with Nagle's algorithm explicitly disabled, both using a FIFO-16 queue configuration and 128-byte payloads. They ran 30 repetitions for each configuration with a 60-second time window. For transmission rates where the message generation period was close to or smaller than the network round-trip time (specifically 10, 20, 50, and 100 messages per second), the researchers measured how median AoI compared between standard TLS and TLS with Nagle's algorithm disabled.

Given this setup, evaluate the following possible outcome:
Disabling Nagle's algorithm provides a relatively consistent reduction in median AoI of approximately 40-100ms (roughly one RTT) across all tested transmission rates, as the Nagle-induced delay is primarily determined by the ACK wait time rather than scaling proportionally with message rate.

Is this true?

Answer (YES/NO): NO